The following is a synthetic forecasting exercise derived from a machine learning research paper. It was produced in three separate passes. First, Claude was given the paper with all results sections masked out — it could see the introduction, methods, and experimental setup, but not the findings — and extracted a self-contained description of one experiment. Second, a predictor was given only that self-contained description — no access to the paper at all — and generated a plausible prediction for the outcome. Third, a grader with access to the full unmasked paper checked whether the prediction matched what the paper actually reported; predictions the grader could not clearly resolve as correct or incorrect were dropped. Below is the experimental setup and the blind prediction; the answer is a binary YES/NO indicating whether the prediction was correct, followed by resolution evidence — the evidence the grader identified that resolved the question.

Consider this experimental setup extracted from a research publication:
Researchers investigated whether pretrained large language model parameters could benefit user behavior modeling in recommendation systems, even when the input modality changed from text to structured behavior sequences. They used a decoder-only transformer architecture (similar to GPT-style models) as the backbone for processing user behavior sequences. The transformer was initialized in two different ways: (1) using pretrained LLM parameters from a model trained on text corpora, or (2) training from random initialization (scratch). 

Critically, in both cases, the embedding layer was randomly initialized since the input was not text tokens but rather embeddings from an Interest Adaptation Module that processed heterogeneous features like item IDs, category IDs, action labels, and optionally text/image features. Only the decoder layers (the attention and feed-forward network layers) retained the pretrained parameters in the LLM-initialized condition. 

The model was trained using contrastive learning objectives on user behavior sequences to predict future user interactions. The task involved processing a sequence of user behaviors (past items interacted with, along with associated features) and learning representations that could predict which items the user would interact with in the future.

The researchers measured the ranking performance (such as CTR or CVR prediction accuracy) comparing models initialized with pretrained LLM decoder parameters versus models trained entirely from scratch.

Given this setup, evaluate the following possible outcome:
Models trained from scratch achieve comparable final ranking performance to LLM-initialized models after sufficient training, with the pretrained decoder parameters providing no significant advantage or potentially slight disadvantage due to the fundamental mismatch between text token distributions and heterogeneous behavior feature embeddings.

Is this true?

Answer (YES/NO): NO